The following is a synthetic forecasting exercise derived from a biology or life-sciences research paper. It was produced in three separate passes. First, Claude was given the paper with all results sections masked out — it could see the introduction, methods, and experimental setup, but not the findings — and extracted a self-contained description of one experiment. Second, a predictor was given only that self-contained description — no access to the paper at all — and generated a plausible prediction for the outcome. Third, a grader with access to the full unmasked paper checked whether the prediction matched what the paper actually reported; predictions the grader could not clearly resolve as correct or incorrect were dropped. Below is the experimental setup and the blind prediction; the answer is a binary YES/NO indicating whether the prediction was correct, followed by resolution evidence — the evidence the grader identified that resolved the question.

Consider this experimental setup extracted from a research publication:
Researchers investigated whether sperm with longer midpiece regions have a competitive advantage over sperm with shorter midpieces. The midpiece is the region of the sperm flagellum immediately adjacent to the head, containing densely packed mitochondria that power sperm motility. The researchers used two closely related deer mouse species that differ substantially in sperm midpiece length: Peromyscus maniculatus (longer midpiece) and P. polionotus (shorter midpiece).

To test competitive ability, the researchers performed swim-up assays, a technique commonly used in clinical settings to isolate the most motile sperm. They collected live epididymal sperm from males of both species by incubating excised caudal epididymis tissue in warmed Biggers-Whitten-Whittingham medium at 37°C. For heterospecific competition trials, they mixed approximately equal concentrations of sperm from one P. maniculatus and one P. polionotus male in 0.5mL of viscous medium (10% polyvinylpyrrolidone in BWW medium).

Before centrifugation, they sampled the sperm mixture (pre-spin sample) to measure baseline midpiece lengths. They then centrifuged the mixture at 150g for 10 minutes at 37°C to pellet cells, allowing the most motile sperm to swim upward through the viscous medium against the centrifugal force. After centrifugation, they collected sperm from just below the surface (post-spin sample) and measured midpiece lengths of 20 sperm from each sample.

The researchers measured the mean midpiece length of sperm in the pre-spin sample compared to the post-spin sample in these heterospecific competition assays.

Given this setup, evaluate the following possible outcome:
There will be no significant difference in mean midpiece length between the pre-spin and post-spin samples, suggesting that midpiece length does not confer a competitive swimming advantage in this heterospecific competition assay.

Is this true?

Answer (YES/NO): NO